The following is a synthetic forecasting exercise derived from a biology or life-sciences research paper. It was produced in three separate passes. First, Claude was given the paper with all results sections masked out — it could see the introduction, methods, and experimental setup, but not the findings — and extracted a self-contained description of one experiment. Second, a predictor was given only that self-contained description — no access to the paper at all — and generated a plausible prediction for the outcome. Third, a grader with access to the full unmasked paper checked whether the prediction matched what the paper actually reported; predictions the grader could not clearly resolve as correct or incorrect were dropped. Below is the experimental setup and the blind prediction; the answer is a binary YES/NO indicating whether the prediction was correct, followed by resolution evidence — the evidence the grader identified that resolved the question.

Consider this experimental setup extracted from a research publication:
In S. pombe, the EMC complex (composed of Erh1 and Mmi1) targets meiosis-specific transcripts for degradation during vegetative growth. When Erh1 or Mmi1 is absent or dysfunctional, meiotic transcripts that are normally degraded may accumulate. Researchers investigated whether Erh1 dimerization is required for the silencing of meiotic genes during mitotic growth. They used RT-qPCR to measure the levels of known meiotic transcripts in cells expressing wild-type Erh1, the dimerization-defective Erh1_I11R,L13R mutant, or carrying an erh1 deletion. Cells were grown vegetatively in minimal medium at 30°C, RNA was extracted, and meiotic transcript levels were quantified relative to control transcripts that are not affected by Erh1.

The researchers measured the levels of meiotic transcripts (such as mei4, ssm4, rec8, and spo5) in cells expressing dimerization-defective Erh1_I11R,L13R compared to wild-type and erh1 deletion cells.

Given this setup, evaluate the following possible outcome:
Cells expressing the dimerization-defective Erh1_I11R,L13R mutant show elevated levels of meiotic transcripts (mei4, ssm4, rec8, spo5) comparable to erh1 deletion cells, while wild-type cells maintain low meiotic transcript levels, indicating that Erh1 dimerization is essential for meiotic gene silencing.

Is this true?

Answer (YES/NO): NO